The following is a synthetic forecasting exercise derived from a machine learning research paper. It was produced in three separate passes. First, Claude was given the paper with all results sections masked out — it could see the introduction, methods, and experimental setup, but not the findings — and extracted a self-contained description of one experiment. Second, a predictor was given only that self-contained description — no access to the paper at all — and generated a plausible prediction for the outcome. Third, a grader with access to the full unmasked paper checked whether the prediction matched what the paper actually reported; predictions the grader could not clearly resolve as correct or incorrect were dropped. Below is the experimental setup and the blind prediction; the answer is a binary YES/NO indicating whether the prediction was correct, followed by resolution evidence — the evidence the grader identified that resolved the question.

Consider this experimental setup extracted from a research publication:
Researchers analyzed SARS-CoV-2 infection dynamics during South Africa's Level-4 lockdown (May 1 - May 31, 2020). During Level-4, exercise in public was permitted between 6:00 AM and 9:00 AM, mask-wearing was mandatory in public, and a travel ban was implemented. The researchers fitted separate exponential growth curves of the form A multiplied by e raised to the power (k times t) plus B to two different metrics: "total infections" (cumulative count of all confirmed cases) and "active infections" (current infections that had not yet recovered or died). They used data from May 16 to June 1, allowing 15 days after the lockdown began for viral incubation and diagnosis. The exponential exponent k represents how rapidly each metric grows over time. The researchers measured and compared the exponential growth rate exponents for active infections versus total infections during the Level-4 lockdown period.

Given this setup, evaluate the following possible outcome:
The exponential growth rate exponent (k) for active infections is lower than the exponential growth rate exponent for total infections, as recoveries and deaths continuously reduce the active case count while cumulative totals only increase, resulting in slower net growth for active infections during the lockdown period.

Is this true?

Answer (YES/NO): NO